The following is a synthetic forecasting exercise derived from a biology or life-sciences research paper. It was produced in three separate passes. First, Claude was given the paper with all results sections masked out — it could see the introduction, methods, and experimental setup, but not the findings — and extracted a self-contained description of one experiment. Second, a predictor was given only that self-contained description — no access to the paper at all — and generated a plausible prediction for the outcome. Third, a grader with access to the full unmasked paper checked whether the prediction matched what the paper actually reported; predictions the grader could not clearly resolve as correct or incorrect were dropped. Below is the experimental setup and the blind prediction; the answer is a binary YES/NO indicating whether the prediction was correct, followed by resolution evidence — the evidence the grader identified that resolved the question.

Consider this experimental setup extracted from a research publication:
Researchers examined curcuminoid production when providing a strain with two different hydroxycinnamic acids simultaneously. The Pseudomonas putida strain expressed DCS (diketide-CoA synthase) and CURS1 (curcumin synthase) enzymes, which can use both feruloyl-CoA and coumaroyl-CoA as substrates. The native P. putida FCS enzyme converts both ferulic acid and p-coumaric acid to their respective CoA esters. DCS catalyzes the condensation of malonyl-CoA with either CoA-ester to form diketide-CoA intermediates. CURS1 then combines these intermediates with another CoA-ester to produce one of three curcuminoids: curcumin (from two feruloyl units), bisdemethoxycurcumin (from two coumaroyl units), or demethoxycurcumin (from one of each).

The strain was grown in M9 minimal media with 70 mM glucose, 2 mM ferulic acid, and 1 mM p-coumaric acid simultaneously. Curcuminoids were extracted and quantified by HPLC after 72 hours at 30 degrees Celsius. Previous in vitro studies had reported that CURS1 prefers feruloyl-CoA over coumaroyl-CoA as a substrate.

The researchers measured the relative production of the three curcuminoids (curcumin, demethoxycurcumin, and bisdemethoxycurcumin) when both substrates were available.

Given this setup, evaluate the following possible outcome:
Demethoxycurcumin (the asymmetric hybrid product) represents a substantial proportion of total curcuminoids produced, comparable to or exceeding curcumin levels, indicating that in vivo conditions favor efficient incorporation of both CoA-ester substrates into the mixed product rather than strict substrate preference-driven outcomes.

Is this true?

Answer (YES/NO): NO